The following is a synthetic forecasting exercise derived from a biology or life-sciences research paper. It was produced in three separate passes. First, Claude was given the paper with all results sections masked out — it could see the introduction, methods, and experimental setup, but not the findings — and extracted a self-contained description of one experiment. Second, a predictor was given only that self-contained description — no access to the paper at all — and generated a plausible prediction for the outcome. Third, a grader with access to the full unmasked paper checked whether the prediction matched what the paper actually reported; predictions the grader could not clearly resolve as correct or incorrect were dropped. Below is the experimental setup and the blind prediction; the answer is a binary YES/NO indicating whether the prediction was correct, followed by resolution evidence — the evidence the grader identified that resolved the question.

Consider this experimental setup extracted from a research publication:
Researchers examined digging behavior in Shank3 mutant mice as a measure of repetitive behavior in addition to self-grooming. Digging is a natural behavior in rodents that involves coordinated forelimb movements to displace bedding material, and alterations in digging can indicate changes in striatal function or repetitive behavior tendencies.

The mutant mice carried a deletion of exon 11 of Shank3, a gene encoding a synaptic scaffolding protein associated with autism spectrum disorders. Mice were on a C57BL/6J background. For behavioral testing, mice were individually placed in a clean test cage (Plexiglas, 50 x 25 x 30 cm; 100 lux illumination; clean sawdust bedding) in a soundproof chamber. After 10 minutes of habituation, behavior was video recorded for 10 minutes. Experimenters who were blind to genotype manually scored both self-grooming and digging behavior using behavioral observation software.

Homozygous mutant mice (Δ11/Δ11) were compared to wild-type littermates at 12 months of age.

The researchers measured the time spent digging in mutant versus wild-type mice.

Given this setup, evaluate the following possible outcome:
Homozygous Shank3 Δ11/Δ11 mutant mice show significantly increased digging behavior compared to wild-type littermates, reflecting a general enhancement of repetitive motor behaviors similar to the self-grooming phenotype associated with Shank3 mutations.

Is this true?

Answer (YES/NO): NO